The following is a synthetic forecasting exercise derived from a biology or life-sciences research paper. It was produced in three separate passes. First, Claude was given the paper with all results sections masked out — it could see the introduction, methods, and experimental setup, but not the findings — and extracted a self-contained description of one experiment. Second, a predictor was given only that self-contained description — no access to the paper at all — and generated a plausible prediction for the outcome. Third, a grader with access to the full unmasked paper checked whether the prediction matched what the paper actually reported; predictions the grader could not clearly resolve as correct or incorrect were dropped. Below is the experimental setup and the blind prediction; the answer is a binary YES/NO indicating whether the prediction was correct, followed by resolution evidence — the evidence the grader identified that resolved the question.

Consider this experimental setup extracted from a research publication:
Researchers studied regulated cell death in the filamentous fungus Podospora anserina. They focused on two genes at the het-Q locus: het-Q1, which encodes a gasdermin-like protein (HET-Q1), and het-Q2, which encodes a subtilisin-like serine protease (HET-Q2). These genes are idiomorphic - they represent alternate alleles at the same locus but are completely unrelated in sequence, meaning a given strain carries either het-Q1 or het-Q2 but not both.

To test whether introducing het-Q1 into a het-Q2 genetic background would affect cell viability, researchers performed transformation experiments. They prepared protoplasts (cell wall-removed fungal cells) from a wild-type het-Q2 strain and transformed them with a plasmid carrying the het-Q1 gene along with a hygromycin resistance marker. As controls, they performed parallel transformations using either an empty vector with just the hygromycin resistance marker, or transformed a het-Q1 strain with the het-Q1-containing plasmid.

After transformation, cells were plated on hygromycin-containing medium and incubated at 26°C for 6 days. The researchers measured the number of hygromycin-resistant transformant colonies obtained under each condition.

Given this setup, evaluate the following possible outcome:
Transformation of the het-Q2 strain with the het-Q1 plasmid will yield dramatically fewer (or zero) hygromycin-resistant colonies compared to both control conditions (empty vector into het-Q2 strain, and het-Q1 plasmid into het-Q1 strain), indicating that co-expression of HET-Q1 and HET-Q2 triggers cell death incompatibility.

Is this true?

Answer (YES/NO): YES